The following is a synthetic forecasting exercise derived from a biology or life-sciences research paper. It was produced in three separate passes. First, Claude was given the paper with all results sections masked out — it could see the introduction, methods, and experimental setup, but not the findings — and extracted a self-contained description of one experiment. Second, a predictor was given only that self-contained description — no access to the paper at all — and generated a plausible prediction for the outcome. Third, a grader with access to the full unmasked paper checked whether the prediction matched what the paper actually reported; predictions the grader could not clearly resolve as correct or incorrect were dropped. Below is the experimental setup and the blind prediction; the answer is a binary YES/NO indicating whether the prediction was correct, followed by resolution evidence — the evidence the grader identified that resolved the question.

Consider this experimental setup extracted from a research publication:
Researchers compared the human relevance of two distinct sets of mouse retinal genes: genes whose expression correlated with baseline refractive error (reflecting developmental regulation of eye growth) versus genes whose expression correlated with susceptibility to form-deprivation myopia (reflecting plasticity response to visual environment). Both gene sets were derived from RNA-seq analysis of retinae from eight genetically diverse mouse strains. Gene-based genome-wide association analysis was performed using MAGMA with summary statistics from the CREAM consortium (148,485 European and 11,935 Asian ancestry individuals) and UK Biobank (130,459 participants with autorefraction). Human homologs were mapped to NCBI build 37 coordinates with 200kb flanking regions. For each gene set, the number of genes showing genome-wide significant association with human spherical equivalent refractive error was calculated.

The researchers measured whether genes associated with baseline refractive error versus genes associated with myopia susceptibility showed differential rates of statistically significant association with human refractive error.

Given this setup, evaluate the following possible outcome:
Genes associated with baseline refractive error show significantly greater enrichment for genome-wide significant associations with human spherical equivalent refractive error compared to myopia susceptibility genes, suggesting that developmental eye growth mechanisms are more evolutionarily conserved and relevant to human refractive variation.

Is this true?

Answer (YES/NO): NO